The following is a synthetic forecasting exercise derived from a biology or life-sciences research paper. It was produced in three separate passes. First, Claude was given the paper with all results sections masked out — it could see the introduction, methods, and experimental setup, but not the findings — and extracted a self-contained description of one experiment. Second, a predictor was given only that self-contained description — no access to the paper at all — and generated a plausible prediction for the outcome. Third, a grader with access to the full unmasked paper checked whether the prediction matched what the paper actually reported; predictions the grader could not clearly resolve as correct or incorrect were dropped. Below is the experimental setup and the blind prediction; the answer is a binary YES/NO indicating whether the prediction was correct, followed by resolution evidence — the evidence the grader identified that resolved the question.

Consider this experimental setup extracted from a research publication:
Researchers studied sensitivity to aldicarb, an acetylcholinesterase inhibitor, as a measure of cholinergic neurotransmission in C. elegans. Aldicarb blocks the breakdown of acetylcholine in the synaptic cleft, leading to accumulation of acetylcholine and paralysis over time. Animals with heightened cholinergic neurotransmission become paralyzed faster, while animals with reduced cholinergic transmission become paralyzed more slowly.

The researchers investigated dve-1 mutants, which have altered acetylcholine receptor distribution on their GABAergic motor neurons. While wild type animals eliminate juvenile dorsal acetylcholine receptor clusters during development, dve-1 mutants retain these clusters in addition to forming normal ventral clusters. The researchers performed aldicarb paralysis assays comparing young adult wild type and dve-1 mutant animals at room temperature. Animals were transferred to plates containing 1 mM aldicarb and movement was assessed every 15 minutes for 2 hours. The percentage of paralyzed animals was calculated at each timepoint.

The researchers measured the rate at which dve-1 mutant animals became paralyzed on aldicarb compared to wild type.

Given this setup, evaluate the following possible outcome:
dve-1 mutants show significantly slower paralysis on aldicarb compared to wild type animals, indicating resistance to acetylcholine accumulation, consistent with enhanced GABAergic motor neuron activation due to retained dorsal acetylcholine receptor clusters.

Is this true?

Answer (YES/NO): NO